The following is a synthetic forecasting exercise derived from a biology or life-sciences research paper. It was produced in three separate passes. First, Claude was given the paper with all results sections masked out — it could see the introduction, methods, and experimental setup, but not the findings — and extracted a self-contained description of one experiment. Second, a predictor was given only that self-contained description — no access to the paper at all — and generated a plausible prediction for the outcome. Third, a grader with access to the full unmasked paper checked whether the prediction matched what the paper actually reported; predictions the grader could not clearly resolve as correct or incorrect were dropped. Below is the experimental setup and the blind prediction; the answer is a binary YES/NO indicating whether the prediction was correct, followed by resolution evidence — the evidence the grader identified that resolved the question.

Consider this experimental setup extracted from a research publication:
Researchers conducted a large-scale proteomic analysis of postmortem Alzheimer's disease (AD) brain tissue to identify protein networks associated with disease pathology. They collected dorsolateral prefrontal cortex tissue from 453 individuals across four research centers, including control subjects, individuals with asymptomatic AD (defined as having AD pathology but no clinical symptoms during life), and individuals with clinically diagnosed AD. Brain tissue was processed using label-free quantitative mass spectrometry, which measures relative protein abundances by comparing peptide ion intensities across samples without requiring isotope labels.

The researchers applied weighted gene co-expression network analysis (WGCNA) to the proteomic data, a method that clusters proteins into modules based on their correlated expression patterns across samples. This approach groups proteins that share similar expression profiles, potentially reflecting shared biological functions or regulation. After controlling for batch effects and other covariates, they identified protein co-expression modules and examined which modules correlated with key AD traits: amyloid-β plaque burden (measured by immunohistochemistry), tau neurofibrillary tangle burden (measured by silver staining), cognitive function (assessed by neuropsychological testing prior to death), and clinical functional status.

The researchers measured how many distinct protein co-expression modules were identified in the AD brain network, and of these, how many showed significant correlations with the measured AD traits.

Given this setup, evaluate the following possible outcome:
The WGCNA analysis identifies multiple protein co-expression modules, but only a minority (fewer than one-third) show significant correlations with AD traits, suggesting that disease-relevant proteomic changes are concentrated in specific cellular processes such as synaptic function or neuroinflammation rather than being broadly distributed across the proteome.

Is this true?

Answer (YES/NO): NO